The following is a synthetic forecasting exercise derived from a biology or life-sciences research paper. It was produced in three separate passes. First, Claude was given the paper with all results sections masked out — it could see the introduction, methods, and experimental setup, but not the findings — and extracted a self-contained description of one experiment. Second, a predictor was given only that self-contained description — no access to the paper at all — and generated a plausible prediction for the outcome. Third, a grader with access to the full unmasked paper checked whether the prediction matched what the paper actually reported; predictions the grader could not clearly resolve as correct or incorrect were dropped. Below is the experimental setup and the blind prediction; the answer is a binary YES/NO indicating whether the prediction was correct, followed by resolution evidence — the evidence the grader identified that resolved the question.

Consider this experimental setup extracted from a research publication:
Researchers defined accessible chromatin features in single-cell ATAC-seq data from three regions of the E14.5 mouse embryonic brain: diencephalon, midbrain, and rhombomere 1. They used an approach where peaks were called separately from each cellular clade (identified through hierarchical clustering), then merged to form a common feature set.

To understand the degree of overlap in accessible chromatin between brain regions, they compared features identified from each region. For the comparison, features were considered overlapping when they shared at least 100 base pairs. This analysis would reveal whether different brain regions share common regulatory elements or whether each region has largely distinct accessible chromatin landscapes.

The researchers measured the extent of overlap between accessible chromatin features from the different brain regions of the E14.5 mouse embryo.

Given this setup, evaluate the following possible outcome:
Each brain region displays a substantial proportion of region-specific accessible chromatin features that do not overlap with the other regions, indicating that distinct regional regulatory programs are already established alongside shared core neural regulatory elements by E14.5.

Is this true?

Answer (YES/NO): NO